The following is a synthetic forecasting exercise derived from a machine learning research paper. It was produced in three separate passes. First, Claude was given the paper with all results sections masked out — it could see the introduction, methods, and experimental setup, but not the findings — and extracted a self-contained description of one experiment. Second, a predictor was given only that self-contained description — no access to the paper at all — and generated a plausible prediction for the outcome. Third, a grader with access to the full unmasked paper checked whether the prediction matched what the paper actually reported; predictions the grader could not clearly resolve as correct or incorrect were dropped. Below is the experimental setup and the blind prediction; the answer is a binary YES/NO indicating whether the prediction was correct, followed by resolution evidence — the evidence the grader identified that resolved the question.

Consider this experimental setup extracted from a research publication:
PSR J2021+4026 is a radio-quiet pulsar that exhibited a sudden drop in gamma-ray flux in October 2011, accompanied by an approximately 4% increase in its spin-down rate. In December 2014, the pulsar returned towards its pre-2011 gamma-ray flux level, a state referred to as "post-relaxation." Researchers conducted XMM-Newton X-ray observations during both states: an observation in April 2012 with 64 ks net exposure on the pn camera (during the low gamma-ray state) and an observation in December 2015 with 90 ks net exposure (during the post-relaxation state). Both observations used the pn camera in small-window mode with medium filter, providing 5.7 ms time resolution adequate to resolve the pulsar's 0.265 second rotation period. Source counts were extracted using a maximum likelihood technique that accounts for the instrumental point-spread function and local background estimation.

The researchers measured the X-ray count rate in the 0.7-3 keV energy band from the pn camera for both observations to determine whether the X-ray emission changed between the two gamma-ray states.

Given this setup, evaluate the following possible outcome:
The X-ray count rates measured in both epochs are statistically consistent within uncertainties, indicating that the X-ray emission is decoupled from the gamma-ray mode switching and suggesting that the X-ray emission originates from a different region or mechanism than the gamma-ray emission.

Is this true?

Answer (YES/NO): YES